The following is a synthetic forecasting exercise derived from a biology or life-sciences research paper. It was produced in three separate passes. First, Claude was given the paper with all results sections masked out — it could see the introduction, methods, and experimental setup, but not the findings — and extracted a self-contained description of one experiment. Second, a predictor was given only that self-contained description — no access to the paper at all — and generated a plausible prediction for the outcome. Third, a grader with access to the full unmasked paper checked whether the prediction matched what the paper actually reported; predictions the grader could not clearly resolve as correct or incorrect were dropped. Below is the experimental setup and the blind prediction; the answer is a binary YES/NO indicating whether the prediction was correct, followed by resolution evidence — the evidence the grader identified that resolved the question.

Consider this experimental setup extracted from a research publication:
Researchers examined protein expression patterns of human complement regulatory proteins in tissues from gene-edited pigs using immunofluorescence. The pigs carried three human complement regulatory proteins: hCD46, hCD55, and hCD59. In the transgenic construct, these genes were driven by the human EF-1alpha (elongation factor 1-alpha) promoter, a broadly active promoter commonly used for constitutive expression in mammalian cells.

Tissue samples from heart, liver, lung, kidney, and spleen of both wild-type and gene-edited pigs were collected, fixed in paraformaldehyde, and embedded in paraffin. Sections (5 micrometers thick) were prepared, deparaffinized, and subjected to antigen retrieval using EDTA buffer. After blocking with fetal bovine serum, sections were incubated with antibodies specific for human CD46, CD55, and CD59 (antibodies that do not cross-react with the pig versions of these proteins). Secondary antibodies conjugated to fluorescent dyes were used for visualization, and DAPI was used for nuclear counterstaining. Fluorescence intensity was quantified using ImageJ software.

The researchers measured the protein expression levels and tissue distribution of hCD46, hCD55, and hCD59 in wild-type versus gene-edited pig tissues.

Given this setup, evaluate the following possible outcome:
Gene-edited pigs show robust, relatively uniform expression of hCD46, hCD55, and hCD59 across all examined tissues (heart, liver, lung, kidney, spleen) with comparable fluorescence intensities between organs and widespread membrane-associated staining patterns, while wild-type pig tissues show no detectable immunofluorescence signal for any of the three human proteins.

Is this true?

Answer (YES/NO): NO